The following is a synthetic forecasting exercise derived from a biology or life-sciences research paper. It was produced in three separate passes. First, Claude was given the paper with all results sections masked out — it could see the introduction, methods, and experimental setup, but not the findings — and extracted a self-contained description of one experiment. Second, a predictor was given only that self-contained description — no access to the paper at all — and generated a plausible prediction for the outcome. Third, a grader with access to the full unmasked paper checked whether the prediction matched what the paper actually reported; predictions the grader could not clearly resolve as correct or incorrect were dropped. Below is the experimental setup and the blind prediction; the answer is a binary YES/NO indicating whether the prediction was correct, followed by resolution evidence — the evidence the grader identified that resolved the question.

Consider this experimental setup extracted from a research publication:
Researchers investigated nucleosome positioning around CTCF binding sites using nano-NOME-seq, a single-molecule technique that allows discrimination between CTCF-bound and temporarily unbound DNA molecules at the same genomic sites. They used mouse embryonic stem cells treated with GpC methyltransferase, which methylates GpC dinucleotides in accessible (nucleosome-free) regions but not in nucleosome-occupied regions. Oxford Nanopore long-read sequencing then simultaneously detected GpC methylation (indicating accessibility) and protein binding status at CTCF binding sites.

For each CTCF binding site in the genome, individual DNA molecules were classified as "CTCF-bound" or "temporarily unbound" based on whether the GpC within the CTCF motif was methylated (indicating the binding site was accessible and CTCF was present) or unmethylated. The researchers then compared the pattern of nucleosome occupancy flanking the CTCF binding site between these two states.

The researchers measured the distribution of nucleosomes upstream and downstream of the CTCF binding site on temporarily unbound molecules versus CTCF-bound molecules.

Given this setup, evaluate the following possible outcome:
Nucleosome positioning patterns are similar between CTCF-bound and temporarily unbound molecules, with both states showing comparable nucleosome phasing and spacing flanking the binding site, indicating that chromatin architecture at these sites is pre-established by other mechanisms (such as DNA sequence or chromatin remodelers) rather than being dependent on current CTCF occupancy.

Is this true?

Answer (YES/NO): NO